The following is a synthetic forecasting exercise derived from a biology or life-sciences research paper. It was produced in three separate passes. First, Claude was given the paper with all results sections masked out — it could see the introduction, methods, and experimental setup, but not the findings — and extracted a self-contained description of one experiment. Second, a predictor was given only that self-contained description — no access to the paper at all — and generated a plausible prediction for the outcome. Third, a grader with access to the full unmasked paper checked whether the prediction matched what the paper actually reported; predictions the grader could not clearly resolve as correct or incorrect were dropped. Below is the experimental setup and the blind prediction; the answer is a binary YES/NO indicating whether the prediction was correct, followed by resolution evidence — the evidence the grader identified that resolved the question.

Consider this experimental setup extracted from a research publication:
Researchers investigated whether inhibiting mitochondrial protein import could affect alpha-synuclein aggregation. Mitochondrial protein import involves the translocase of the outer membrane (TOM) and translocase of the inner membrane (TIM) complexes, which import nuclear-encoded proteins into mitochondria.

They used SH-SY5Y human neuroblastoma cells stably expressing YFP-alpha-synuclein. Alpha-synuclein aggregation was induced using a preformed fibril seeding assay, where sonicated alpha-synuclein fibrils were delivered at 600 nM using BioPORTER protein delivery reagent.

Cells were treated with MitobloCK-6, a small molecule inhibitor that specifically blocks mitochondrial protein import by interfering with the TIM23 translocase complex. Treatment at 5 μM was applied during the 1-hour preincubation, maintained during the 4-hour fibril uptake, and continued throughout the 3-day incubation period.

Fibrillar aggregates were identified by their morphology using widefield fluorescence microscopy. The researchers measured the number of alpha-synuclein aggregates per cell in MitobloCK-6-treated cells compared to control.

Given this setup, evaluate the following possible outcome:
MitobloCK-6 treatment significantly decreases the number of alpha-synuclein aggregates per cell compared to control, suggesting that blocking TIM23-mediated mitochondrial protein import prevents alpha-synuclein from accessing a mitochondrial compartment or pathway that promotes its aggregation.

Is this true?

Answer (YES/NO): NO